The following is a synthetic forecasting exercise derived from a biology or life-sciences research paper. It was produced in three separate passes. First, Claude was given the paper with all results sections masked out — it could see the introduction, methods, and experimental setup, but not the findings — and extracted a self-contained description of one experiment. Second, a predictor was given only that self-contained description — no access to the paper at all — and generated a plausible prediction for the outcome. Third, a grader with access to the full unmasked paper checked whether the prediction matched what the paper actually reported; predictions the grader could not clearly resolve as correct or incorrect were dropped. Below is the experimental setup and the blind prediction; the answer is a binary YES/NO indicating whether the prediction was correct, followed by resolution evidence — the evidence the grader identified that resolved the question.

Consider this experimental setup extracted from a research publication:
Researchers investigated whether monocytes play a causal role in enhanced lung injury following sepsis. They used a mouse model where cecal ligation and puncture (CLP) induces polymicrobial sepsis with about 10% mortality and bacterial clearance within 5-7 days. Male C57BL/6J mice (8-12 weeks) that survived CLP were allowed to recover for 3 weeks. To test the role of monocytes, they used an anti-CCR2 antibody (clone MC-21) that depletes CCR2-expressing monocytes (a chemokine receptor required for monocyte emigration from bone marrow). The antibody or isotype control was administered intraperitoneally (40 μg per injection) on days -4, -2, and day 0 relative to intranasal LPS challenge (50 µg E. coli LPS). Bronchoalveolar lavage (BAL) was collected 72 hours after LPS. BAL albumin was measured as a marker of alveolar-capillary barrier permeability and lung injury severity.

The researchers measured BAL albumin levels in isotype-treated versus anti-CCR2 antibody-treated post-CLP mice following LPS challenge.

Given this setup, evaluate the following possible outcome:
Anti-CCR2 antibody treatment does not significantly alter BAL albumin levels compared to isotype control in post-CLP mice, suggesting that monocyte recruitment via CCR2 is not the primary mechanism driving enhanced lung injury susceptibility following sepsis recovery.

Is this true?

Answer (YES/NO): NO